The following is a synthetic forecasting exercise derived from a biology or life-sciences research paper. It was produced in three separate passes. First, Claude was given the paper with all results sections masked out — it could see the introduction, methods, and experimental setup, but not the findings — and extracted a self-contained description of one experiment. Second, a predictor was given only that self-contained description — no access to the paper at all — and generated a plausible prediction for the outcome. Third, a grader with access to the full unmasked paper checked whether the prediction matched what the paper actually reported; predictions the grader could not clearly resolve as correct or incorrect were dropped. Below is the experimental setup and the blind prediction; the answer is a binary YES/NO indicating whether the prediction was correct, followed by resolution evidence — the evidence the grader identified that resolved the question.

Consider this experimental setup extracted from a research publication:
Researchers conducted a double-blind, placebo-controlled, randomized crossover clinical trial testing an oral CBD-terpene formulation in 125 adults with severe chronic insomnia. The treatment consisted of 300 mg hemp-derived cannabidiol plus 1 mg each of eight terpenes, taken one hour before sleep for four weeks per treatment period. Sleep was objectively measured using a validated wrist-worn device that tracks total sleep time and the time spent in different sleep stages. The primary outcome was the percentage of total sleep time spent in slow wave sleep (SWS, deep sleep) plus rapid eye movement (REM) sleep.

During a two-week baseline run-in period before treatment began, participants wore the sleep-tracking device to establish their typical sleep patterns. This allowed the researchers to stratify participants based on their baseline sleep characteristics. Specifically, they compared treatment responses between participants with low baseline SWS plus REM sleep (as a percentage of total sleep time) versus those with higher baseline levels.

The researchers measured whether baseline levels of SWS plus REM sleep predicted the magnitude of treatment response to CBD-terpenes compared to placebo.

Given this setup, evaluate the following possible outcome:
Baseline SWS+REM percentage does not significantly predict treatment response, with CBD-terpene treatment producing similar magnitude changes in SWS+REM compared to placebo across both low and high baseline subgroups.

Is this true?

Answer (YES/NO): NO